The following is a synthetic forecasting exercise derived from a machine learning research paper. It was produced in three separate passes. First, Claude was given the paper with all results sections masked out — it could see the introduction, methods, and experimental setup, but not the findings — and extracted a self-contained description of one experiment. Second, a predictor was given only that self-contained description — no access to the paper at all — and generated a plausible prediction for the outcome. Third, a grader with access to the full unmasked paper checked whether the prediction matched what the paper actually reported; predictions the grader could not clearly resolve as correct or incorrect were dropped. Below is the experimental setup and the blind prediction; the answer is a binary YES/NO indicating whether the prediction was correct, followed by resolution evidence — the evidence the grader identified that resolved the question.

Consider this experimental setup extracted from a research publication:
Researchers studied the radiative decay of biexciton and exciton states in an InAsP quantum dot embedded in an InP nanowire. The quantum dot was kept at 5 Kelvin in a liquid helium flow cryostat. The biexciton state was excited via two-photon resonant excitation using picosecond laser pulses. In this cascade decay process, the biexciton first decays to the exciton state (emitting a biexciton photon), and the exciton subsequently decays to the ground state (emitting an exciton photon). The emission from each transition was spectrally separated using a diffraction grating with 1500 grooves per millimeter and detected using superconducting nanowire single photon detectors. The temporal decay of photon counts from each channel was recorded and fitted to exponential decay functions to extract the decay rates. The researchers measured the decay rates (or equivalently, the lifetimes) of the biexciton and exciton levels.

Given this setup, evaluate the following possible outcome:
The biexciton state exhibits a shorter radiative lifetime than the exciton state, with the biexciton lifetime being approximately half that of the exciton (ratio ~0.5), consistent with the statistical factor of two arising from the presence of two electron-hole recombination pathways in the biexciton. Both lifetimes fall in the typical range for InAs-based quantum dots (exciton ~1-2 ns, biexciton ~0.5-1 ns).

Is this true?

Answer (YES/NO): NO